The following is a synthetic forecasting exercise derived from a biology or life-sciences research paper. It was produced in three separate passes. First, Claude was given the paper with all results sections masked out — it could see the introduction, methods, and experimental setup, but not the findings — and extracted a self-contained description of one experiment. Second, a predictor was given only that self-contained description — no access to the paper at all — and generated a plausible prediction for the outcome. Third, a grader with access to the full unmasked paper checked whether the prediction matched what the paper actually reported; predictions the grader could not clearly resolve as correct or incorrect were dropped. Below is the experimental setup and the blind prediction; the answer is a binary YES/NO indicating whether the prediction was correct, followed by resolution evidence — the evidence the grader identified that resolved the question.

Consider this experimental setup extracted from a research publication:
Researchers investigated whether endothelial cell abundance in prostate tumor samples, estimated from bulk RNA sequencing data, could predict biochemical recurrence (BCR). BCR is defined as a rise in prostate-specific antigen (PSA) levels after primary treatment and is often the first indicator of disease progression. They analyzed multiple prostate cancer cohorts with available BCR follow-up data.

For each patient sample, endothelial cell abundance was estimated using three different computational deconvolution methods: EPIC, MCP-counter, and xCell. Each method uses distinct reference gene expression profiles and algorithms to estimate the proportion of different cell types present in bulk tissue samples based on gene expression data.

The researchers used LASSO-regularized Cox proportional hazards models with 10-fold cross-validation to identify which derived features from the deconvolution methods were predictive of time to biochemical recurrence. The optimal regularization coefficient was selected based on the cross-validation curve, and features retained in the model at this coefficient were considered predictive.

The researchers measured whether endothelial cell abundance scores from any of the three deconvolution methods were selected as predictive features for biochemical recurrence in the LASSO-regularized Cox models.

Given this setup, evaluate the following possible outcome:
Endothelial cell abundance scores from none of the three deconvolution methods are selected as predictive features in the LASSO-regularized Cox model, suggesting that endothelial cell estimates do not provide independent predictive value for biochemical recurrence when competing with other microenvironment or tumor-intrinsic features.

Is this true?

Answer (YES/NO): NO